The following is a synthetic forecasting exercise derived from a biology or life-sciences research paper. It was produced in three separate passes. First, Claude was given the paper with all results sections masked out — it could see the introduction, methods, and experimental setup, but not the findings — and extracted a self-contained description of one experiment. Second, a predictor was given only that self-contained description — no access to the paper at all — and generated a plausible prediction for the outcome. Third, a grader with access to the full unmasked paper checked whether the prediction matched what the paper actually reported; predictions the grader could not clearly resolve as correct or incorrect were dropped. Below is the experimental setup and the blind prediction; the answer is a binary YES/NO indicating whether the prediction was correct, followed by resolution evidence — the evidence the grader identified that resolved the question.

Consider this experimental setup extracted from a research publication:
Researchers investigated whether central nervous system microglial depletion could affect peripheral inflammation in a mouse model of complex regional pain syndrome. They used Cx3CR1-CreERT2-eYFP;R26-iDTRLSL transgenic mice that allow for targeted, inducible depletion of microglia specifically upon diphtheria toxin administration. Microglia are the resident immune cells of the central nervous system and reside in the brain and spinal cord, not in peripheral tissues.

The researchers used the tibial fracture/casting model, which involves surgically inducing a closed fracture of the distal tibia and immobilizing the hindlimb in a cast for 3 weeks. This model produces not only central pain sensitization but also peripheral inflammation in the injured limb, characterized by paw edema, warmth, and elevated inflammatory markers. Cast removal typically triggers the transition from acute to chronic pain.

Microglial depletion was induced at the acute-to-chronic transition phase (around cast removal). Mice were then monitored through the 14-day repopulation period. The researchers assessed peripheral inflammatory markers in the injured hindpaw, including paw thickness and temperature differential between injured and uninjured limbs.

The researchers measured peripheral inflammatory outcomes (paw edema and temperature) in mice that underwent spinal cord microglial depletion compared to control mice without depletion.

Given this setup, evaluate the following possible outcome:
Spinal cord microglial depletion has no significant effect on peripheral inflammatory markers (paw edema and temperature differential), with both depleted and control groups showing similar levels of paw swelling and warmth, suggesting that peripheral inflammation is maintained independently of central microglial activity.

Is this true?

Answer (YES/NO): NO